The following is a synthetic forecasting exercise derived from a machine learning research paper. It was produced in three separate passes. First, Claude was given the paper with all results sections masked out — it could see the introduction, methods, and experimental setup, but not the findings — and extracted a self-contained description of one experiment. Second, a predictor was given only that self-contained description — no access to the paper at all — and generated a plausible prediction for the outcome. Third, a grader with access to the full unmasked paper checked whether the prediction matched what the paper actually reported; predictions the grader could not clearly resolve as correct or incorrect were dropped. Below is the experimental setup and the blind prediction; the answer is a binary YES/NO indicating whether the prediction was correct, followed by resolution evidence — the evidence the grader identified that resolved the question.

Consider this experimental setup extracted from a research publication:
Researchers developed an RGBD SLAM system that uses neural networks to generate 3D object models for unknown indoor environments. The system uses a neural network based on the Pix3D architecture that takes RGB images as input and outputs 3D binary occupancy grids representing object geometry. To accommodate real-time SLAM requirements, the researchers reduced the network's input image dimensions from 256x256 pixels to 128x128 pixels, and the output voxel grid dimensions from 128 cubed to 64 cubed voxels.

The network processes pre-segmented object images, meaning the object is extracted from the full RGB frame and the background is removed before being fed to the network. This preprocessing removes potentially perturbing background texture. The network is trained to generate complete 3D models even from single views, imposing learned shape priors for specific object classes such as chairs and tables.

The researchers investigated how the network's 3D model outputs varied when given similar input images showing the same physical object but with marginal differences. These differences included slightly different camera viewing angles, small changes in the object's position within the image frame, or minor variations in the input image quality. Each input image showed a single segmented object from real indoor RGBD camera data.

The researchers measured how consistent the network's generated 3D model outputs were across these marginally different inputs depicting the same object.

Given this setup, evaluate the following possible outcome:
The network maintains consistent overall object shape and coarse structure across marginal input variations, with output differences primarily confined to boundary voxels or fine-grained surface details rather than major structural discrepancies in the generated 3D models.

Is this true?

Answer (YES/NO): NO